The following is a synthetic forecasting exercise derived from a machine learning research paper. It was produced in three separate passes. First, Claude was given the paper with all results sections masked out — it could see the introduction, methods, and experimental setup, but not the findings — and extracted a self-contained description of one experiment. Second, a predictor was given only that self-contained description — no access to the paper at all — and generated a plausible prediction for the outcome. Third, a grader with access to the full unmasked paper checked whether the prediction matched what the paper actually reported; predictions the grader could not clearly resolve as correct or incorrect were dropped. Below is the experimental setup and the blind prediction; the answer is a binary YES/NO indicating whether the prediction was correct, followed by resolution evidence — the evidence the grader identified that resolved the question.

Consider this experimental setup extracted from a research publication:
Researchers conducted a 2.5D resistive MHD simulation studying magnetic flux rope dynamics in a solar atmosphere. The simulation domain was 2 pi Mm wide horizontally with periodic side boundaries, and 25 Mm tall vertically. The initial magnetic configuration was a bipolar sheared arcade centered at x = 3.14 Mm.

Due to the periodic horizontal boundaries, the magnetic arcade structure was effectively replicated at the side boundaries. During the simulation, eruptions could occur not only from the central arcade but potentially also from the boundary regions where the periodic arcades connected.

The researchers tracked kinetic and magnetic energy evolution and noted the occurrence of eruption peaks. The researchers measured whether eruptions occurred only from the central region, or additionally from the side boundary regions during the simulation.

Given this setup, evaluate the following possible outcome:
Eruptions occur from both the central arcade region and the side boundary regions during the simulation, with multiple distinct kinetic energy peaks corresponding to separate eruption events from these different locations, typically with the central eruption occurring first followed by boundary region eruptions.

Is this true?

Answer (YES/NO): YES